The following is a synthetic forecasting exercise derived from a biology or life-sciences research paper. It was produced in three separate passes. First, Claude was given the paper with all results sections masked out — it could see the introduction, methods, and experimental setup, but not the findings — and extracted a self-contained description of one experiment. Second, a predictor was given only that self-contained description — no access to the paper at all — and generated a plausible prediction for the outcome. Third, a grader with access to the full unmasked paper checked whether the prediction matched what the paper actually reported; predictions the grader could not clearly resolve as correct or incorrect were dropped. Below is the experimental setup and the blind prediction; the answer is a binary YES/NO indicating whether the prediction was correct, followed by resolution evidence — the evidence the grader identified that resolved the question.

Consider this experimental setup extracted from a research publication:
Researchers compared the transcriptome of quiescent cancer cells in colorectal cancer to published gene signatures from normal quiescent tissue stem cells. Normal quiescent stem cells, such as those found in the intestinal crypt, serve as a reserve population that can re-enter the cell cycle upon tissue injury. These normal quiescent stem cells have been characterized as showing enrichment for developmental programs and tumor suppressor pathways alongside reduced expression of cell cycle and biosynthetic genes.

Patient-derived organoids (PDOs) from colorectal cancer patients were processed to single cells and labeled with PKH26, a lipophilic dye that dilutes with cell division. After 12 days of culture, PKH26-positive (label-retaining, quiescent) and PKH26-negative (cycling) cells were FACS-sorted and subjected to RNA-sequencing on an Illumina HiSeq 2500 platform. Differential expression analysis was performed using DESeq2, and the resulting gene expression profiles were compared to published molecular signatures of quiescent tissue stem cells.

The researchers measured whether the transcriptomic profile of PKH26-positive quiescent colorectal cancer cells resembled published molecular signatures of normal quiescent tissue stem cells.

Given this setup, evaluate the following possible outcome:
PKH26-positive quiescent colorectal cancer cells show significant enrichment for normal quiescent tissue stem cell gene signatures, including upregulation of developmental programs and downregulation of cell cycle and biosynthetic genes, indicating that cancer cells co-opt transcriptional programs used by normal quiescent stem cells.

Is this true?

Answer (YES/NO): YES